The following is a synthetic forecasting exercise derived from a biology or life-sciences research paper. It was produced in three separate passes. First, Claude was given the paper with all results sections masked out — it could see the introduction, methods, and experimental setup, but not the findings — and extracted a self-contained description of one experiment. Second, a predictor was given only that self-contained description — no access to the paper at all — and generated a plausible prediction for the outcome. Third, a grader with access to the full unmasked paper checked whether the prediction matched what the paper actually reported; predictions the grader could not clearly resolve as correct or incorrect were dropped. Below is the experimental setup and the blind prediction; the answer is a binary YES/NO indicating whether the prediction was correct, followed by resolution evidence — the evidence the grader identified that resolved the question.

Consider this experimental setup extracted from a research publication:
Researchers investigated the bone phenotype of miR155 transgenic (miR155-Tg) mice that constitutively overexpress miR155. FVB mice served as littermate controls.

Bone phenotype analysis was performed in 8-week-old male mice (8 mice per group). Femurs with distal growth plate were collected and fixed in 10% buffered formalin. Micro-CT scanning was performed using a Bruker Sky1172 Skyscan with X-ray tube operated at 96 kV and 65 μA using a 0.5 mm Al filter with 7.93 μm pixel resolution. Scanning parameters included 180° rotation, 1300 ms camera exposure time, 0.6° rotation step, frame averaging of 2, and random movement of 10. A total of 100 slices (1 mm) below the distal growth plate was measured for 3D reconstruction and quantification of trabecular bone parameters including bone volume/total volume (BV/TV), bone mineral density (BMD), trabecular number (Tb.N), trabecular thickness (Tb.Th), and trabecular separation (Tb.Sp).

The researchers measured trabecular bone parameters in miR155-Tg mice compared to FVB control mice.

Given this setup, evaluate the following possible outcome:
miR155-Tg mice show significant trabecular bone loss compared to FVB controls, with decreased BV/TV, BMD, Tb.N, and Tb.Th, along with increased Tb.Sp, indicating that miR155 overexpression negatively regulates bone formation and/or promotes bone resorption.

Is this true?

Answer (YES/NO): YES